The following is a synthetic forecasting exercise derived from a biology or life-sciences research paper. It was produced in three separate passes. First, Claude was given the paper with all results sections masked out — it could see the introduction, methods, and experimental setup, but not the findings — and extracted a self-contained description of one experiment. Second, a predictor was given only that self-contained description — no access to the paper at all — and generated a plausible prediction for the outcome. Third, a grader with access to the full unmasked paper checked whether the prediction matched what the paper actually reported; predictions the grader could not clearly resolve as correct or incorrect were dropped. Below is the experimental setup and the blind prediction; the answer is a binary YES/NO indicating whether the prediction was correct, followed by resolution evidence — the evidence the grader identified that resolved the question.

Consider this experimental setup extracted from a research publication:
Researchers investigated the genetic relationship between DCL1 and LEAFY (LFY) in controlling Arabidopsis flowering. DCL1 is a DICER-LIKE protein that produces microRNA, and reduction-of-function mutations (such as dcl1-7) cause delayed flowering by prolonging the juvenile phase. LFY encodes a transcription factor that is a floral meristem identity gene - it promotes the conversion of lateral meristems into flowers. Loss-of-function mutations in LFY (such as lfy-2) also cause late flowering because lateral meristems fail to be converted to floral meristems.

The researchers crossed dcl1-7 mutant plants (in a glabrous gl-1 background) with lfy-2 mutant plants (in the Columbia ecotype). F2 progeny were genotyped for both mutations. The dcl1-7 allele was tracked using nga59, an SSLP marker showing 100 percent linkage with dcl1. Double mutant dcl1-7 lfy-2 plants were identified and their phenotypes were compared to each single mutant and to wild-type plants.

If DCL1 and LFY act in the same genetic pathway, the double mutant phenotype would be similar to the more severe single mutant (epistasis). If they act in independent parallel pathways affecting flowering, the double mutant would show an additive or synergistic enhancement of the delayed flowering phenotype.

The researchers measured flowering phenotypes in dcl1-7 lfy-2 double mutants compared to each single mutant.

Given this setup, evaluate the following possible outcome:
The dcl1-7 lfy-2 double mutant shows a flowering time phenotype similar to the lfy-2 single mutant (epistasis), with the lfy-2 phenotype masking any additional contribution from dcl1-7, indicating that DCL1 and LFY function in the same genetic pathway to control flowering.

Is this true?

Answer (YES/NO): NO